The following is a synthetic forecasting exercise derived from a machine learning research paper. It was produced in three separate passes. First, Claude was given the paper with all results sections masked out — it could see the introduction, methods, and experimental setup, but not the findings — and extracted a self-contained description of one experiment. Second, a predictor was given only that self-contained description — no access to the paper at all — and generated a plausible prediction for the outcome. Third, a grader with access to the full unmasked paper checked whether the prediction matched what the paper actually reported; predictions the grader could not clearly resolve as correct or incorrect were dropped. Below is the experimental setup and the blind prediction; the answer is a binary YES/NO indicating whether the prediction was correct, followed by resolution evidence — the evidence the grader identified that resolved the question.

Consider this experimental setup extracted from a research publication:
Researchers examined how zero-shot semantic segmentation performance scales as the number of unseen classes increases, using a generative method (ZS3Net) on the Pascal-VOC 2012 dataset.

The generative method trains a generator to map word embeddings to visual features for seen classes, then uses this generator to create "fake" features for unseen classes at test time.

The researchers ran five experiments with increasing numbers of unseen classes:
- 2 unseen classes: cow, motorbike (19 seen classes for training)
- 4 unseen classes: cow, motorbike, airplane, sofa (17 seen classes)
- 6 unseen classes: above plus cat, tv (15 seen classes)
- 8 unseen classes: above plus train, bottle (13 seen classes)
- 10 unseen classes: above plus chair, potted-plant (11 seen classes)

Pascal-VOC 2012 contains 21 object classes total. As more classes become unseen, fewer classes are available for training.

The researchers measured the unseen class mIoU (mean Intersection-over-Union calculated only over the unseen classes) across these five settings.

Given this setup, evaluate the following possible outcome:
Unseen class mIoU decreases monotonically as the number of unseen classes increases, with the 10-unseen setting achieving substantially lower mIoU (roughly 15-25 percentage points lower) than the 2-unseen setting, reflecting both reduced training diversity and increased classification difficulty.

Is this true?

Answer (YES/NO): NO